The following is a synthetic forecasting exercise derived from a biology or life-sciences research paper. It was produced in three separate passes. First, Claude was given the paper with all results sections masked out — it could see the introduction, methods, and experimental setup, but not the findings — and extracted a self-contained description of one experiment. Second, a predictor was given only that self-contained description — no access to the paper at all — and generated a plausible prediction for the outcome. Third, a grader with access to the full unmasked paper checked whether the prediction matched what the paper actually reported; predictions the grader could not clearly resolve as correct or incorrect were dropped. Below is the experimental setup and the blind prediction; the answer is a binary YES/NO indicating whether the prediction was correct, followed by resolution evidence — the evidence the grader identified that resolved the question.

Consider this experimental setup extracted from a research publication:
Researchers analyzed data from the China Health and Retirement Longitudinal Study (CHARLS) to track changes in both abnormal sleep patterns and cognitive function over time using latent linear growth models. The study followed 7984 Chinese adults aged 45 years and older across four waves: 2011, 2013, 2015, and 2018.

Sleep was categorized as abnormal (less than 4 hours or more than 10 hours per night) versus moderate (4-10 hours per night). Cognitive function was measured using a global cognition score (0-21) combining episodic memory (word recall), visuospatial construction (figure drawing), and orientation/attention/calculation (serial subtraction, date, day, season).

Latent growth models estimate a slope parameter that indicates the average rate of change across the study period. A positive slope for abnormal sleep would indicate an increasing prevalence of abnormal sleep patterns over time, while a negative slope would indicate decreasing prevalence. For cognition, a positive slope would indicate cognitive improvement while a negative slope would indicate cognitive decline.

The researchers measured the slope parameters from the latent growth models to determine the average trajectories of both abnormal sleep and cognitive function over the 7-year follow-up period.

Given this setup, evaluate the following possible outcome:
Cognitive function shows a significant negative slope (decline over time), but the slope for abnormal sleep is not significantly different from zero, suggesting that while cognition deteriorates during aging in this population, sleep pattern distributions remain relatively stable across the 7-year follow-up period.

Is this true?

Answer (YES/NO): NO